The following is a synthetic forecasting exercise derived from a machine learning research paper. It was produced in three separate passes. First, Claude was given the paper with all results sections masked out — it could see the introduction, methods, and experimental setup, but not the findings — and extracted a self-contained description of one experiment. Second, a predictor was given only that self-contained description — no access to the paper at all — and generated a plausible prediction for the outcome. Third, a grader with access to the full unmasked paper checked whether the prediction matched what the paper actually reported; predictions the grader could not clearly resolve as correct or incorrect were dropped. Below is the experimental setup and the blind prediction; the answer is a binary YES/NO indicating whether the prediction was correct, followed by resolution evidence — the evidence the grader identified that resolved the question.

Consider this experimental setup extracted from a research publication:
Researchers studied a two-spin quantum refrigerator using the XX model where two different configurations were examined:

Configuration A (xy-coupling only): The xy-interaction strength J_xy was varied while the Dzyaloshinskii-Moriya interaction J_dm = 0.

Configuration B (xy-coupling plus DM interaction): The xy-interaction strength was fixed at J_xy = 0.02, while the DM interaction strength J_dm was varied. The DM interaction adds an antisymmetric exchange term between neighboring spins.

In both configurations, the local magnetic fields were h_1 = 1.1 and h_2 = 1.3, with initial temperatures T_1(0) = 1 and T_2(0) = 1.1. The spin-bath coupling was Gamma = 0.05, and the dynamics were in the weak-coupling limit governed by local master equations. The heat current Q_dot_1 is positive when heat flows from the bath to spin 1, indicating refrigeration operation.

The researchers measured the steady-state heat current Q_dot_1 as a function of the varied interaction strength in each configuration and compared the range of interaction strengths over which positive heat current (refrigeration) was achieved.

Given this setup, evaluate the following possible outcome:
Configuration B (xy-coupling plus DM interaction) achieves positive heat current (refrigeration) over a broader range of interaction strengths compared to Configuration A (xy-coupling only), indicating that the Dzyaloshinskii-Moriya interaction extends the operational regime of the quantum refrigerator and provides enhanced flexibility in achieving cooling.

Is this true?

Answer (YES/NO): NO